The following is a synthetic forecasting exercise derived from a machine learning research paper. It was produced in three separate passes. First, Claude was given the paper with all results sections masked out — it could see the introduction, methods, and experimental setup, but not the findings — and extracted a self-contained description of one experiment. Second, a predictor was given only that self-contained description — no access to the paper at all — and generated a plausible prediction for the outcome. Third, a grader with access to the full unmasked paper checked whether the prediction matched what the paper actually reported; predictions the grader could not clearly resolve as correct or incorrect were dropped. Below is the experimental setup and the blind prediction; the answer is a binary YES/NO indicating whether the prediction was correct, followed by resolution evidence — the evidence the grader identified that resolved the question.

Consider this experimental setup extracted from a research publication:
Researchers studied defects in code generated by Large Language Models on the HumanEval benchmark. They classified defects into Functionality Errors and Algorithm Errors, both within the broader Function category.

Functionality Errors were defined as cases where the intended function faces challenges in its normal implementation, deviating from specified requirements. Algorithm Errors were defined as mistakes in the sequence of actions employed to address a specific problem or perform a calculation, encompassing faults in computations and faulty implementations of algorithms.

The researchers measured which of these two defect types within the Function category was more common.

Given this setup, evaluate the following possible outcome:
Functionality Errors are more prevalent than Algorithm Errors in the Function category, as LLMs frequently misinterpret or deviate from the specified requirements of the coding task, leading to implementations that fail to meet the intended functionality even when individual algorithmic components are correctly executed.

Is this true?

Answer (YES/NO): YES